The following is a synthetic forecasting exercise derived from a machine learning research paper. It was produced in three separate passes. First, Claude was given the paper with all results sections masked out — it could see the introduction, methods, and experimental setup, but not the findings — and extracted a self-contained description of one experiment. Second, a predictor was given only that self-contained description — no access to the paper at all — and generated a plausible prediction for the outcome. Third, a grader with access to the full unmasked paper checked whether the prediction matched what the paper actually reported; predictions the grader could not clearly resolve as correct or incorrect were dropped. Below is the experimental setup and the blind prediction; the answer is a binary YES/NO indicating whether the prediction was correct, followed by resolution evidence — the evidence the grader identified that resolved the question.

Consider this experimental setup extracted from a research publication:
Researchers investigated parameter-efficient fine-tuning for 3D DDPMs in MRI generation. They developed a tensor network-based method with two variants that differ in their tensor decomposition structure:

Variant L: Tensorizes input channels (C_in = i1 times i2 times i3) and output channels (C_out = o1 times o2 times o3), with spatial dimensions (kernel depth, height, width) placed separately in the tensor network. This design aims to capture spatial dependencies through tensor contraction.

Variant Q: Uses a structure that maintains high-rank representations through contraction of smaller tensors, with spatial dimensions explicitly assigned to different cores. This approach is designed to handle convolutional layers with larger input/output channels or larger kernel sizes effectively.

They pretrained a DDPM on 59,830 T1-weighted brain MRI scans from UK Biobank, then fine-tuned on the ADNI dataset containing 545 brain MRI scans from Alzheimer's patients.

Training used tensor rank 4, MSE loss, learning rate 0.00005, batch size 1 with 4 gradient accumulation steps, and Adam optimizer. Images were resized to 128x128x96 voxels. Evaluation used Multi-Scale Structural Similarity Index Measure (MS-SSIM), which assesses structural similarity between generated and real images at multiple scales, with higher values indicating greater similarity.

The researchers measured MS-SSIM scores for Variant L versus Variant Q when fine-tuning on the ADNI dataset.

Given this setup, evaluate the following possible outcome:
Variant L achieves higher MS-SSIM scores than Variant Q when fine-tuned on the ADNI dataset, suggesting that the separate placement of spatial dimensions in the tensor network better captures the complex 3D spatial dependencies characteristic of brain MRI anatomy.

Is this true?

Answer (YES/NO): YES